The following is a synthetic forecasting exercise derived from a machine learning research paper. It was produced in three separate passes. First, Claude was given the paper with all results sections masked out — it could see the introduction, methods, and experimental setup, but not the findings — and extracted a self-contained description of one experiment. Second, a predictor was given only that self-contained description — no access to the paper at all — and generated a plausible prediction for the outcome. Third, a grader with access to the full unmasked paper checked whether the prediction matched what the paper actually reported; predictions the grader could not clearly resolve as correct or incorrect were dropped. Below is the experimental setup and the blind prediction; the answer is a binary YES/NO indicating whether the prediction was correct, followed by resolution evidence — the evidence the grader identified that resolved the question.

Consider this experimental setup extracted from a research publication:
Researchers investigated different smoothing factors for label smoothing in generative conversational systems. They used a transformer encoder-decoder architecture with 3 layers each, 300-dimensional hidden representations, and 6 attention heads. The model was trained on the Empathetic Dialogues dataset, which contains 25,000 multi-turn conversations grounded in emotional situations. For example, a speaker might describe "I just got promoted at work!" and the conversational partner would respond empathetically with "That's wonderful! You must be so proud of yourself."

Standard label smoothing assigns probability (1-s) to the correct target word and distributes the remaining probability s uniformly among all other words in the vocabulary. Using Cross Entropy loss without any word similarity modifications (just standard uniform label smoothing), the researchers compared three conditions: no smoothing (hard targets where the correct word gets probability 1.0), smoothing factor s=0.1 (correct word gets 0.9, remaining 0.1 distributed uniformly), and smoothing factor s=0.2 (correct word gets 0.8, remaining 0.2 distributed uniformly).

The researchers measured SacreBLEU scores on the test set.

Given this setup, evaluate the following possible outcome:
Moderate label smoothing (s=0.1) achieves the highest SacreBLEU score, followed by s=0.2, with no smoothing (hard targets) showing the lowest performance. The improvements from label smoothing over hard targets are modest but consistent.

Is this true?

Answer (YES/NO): NO